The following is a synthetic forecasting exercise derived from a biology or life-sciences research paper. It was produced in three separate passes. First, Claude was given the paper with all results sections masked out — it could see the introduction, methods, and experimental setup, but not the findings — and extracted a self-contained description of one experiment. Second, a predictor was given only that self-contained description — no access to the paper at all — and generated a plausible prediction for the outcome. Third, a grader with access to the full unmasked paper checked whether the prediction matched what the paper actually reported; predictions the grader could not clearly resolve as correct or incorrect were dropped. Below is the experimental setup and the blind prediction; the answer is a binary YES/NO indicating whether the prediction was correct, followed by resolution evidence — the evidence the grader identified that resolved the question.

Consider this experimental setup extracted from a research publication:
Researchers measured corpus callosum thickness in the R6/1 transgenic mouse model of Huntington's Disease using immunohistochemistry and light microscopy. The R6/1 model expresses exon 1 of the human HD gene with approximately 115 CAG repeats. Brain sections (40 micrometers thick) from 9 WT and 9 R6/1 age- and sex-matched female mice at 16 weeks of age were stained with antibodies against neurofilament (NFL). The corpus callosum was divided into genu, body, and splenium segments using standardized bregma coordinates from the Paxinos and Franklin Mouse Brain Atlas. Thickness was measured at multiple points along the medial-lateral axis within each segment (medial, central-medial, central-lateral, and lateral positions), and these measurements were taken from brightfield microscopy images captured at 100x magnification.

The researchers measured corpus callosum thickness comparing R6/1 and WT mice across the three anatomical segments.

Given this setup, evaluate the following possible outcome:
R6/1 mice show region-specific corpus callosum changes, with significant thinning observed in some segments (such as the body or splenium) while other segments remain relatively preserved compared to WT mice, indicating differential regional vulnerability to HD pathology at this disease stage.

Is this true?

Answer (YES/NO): YES